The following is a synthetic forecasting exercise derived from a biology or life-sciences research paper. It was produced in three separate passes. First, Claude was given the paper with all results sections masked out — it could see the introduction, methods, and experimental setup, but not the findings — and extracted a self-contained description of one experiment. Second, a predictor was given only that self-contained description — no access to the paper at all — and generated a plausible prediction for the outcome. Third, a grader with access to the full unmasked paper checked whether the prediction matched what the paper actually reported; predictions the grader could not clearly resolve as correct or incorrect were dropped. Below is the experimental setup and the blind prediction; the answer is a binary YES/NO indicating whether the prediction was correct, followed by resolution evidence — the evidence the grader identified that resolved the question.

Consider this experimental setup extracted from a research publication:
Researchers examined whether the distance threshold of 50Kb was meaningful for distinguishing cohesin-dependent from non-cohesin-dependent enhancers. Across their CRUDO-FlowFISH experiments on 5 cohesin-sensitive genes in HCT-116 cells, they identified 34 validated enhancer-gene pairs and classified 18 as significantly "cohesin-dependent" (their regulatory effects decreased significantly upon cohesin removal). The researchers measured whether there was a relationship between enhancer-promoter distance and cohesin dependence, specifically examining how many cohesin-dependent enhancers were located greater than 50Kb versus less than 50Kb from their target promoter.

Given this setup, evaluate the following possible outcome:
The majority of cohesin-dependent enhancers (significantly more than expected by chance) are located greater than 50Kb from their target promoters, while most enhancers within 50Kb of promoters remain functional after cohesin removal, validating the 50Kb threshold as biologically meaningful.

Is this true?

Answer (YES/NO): YES